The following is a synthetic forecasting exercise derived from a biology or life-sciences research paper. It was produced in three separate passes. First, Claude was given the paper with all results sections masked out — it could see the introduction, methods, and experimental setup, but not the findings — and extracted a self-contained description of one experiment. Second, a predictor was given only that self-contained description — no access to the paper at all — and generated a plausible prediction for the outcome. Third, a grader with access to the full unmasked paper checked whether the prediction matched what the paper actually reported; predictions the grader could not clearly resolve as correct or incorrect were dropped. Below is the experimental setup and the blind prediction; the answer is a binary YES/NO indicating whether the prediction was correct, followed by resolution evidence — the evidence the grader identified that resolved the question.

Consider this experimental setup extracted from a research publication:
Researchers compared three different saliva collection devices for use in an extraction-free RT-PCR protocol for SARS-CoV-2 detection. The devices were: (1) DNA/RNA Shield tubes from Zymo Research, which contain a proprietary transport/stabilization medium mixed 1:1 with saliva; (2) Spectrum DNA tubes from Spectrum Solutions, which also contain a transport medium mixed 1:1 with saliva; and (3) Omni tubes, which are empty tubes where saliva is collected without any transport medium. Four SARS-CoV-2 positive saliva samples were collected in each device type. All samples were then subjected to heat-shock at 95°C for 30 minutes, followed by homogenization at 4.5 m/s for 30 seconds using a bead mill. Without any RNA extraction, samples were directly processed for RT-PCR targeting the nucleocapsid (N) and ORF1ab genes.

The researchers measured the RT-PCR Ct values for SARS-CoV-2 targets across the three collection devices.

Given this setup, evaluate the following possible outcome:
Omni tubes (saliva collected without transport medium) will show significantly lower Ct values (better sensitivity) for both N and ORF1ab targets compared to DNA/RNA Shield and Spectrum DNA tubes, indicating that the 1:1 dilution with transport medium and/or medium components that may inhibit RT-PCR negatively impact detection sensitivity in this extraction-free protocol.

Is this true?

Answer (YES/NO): NO